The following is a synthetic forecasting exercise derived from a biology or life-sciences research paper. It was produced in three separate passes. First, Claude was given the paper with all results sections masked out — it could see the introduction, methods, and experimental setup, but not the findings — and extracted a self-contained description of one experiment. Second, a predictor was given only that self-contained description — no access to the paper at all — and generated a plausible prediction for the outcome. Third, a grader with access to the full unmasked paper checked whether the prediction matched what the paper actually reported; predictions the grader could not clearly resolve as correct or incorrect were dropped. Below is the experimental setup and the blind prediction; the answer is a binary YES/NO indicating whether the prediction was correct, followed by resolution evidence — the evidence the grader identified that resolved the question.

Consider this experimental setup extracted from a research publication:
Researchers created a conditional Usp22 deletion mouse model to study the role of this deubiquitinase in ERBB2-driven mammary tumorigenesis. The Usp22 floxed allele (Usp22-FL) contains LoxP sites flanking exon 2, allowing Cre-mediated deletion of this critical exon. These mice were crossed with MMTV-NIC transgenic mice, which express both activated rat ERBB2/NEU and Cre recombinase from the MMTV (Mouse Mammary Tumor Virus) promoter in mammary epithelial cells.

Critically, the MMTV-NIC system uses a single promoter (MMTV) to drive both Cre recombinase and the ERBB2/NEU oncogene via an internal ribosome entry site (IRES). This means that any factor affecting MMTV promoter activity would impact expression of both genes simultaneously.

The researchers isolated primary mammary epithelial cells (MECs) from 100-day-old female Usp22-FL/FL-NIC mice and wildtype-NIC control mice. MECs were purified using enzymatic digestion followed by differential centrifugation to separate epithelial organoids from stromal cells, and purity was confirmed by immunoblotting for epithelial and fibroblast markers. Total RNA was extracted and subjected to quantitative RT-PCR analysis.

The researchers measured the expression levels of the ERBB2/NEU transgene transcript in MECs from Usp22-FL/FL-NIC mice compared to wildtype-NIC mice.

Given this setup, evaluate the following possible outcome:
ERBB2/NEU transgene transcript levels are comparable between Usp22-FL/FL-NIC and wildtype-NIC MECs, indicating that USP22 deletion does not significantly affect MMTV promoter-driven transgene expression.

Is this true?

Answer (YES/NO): NO